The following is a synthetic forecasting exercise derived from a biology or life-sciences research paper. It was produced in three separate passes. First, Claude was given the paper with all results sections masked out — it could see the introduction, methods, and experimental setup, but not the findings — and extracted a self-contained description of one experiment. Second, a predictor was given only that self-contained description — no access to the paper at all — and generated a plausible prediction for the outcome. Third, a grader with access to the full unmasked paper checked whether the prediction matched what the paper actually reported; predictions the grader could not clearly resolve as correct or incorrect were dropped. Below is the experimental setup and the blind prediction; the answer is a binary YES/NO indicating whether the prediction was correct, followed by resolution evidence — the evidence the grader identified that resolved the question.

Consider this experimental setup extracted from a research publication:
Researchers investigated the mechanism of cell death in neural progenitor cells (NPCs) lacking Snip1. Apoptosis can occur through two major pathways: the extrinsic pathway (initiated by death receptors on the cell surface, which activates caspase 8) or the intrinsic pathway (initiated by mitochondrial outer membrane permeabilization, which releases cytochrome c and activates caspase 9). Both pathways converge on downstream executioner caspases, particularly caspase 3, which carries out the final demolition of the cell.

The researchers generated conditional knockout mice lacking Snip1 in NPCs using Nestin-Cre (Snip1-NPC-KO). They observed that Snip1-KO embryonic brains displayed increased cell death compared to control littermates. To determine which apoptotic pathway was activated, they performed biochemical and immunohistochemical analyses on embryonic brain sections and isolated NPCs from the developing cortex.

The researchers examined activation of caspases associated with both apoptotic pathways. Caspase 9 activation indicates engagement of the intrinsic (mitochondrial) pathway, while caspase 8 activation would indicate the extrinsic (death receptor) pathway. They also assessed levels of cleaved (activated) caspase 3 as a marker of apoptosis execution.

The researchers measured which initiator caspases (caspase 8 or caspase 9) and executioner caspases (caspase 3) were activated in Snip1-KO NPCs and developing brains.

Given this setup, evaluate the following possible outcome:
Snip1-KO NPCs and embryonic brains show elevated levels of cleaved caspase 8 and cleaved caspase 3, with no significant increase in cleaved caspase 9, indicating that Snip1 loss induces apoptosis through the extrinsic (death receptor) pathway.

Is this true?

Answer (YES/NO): NO